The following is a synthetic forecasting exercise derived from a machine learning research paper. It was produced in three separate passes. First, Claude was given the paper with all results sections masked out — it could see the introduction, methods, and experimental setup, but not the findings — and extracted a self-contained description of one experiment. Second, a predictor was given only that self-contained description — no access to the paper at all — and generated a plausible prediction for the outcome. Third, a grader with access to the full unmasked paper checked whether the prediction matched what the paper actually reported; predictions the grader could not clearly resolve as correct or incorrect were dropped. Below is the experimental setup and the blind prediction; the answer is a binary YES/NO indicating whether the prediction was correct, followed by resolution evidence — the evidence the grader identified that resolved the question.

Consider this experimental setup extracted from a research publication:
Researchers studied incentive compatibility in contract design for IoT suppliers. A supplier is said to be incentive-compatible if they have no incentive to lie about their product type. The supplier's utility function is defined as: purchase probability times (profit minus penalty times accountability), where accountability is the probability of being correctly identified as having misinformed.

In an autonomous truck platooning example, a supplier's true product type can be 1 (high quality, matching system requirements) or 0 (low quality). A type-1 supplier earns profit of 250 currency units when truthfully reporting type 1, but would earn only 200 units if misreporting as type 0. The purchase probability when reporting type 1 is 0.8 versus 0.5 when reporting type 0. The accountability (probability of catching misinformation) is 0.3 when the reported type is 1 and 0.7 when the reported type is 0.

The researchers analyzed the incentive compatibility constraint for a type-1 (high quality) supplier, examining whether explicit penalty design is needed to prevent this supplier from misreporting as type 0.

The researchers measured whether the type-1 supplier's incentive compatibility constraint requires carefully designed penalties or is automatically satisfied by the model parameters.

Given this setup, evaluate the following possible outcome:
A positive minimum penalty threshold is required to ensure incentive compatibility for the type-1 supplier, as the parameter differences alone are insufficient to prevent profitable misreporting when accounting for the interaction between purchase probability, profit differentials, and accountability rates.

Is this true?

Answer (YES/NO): NO